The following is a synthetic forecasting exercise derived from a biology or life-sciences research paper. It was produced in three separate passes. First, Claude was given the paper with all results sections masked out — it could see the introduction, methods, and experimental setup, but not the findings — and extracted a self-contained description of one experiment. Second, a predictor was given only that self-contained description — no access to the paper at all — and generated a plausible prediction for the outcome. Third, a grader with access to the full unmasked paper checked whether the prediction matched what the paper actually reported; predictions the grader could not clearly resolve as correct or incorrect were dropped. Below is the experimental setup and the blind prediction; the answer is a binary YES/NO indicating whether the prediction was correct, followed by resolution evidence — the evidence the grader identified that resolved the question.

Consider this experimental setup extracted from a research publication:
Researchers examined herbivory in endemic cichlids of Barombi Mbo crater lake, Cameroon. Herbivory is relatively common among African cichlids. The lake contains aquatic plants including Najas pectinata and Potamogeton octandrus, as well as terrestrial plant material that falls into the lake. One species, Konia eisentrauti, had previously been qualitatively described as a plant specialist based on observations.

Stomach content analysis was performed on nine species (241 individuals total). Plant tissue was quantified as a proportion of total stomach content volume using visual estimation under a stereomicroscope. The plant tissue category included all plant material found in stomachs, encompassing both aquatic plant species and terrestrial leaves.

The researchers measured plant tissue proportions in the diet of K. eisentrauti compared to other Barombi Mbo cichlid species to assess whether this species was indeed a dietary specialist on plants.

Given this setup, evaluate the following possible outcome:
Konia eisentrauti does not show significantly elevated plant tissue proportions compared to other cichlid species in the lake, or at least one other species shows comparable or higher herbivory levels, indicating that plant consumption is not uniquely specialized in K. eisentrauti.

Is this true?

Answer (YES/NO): NO